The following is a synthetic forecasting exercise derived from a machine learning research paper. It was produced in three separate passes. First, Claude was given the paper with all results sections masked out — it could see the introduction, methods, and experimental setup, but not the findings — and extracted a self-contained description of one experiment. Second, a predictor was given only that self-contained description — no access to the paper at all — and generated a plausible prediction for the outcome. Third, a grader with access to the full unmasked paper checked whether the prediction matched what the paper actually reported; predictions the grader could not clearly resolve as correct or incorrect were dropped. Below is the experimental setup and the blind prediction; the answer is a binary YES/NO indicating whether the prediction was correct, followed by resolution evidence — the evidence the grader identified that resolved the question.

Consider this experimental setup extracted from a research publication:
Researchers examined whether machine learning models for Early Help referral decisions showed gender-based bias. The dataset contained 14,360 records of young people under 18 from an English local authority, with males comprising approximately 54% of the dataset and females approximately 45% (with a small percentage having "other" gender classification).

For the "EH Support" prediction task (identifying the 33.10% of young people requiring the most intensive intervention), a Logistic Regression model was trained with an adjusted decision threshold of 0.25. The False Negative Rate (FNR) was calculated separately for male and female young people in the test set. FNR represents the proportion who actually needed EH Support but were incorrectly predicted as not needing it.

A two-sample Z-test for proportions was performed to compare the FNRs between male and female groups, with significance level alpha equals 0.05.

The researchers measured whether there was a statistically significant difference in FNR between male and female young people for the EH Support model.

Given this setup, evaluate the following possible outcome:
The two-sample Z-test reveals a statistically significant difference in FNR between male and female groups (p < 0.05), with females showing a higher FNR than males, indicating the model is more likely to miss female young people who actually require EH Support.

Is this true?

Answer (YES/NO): NO